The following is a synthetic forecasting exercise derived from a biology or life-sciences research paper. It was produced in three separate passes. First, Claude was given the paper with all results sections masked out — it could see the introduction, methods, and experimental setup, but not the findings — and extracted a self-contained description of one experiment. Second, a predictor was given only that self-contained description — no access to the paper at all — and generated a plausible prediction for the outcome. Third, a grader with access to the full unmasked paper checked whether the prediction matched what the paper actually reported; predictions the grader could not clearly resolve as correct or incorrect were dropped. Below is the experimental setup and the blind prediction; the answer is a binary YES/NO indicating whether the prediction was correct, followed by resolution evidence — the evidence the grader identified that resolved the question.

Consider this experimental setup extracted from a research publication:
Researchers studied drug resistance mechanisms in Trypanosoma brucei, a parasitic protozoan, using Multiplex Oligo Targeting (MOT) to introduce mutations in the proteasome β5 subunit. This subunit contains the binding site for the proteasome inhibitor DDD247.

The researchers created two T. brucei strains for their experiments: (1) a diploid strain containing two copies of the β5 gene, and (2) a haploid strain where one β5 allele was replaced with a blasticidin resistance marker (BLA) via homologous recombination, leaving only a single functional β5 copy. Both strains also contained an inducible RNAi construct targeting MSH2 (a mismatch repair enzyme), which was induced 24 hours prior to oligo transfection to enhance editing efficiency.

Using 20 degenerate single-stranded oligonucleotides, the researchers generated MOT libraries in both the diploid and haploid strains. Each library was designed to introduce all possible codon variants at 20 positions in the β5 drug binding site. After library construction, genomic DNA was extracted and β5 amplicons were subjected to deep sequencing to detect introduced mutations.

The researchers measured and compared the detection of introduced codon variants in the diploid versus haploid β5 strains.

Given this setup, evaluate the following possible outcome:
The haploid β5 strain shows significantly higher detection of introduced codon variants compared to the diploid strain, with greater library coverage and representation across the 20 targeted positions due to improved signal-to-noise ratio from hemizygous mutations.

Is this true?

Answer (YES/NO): NO